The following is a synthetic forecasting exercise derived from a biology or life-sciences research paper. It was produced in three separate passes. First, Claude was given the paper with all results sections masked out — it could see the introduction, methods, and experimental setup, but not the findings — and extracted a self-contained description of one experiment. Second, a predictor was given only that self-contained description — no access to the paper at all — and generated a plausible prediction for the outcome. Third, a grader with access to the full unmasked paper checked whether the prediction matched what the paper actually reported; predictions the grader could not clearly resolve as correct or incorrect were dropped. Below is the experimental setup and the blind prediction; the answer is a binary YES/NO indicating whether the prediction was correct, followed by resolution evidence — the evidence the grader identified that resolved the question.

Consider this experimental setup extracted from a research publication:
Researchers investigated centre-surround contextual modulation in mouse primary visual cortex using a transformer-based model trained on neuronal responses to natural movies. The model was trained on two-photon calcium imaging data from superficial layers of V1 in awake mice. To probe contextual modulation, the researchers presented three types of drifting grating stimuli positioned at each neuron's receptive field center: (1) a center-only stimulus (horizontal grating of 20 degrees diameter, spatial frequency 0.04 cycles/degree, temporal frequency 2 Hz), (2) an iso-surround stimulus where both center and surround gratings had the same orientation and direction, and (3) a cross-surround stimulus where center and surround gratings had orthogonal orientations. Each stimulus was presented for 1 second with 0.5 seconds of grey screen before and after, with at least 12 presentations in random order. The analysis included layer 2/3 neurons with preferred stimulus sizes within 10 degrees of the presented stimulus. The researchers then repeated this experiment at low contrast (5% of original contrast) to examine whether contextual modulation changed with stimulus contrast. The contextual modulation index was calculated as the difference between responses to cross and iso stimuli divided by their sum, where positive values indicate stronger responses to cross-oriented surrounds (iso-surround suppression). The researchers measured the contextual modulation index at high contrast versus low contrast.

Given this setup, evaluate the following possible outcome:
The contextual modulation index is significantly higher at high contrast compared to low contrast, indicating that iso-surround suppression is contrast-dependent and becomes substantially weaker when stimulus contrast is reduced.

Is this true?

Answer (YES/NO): YES